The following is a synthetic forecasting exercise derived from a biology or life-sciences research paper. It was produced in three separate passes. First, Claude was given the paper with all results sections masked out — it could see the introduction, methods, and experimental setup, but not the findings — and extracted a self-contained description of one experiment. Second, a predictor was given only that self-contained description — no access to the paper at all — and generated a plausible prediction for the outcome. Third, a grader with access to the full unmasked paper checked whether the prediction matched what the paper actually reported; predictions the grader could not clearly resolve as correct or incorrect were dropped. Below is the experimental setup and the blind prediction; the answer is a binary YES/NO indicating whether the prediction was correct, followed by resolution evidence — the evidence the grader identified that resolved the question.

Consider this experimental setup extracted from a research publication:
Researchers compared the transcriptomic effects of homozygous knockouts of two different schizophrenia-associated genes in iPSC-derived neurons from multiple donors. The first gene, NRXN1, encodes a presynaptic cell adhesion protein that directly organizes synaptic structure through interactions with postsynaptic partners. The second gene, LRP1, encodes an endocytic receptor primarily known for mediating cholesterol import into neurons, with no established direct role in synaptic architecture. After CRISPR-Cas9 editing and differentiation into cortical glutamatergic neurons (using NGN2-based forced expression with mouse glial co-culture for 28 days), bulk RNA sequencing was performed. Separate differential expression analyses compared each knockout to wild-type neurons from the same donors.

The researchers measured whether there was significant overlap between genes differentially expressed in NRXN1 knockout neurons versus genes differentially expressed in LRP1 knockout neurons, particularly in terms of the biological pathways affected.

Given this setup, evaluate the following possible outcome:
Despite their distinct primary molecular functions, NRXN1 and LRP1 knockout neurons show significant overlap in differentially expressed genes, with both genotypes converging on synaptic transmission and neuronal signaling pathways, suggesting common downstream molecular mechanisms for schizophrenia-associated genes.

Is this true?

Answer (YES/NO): YES